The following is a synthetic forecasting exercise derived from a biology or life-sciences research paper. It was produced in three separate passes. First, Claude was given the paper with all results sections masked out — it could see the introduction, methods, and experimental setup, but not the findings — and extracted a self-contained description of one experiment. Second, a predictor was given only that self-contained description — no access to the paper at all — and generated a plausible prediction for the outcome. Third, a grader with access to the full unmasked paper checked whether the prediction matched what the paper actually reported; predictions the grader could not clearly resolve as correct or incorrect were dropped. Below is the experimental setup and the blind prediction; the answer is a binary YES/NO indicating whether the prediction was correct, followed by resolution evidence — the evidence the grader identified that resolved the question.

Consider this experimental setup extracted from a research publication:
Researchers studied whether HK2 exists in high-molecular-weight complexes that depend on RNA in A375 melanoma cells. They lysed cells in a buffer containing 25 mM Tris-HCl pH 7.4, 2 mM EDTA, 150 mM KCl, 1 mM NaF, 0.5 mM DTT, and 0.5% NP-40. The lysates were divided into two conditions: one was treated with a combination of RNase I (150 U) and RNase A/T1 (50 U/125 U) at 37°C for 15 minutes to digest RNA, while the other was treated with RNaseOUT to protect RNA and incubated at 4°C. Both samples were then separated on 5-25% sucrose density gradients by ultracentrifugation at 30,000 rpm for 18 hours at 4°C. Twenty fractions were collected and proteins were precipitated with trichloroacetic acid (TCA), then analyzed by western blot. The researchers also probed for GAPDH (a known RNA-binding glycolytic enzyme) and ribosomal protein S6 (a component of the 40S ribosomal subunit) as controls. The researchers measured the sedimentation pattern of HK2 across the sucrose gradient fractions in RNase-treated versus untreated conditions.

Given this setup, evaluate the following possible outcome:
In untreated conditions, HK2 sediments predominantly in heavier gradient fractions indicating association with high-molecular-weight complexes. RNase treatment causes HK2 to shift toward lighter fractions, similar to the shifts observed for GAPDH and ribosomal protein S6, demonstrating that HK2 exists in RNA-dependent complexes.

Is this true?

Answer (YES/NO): NO